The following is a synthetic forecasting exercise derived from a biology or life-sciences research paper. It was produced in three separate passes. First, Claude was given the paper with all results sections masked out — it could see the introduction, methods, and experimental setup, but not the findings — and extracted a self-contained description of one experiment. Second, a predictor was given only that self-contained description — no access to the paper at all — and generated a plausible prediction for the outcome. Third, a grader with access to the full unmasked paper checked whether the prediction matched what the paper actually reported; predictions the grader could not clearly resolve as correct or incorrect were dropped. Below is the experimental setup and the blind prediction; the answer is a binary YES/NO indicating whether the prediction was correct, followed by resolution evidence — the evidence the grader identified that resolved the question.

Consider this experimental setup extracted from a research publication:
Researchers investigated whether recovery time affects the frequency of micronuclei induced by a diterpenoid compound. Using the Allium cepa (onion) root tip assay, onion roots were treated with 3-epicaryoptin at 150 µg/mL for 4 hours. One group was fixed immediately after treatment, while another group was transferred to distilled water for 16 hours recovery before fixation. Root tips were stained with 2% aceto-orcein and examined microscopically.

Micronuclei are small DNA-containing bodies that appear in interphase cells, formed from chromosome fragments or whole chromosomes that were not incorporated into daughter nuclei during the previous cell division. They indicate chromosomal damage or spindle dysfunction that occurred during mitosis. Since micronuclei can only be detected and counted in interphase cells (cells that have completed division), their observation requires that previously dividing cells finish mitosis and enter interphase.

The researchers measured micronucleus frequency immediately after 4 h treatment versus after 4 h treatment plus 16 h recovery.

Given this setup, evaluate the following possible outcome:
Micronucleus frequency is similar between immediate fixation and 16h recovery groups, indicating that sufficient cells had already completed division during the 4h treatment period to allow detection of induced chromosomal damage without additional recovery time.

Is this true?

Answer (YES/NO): NO